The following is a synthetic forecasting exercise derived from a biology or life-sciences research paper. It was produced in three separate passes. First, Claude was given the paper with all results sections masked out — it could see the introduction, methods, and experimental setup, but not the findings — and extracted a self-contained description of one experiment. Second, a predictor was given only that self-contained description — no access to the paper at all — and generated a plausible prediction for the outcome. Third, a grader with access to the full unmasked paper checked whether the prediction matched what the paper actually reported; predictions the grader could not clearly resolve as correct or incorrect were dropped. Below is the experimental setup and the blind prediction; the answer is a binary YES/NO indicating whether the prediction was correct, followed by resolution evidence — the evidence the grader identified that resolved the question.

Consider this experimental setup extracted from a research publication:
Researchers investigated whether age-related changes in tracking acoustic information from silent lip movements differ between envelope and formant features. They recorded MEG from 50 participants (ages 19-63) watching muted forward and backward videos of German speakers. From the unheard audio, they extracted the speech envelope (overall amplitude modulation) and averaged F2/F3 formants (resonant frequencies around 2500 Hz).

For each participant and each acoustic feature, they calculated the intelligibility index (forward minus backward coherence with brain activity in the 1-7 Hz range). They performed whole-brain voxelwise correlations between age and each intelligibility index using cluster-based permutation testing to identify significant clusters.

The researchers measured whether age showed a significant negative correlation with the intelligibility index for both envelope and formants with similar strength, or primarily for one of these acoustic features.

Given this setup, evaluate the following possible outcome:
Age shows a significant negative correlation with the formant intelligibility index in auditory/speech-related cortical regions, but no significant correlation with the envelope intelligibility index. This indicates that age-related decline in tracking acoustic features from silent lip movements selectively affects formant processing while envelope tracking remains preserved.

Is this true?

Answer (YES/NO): NO